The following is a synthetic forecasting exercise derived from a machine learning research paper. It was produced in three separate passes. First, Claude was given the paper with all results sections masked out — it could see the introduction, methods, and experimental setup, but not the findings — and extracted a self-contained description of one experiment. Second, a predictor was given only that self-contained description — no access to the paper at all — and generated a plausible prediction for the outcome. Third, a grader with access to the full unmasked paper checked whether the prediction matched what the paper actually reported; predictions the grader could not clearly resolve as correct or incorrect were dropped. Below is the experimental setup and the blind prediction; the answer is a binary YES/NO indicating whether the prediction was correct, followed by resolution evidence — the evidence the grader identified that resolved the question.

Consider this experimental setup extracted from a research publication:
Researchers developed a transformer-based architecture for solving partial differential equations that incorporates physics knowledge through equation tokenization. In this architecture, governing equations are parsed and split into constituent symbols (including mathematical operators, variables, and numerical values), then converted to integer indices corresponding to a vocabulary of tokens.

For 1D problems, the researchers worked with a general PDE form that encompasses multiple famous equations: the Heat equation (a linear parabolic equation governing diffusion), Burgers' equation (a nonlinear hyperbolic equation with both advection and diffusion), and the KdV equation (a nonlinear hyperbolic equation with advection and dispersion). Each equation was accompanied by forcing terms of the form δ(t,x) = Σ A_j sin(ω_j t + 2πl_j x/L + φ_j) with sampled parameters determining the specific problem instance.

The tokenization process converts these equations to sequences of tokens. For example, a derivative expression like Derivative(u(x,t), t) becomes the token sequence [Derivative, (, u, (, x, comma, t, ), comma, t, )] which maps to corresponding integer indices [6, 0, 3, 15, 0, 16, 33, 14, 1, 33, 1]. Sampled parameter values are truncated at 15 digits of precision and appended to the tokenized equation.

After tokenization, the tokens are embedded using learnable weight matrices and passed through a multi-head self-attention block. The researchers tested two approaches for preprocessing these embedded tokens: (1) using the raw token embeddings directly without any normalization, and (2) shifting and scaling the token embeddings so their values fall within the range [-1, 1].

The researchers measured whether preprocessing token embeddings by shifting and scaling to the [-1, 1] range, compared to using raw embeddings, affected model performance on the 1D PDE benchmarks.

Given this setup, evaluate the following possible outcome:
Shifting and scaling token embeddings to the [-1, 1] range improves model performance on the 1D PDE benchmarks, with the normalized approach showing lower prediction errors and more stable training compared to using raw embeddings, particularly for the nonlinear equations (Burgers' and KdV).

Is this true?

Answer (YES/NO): NO